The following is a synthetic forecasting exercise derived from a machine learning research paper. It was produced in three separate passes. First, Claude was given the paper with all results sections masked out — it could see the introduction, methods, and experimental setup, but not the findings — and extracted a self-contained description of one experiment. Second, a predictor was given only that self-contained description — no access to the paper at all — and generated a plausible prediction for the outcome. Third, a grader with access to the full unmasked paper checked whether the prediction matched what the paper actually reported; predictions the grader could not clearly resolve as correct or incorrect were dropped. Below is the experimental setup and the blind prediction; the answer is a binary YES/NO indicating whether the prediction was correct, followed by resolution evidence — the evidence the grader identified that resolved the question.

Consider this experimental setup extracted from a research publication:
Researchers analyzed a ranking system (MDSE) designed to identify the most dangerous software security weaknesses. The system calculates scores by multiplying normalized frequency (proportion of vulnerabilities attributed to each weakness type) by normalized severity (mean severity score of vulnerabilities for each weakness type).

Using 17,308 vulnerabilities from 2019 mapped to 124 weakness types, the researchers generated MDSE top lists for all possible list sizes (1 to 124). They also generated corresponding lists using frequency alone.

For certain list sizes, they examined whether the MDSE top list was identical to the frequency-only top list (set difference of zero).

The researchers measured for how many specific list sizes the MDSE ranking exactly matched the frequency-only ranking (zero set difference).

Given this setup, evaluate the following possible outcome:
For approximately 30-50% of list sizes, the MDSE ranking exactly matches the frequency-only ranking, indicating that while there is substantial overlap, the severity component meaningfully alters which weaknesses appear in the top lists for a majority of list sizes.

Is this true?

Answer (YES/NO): NO